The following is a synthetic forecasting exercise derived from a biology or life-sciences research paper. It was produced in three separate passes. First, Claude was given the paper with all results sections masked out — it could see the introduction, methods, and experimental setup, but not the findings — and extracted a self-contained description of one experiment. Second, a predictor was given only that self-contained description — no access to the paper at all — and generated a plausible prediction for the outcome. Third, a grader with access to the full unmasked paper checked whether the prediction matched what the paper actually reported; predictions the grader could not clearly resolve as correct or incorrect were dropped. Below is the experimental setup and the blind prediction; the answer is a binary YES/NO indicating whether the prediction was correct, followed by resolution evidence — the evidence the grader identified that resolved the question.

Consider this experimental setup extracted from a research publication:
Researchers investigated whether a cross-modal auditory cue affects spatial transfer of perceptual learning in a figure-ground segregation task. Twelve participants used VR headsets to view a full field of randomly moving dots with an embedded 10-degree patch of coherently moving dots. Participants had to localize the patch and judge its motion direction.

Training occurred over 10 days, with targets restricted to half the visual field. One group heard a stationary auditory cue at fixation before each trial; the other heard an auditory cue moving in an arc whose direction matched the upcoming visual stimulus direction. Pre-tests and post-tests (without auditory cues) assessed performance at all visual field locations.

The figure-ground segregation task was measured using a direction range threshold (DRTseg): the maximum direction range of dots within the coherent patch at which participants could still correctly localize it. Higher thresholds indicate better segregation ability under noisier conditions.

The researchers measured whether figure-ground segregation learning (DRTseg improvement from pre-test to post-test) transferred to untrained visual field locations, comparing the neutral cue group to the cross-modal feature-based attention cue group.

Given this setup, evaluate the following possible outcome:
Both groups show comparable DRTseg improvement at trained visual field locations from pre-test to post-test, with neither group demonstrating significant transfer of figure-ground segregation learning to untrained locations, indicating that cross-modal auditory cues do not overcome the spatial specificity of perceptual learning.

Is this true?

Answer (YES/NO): NO